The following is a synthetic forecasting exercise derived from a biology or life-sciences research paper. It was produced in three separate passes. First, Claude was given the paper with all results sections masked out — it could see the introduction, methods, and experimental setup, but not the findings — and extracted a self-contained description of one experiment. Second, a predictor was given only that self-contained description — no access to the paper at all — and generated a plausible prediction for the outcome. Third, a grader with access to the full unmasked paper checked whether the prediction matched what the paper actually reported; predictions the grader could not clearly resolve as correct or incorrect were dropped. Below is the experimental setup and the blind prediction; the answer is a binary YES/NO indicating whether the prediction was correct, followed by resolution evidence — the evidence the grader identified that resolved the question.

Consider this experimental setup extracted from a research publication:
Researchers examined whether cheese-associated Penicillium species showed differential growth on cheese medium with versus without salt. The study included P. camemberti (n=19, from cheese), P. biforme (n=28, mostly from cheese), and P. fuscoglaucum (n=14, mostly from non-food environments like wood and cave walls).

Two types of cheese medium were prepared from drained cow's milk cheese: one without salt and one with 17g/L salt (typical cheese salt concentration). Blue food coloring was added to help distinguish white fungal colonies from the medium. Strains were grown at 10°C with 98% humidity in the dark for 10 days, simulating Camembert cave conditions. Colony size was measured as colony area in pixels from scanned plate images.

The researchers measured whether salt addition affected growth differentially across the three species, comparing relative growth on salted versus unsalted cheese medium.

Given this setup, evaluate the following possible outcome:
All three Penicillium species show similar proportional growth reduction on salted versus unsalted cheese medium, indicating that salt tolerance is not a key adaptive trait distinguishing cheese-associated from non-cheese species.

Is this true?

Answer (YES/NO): NO